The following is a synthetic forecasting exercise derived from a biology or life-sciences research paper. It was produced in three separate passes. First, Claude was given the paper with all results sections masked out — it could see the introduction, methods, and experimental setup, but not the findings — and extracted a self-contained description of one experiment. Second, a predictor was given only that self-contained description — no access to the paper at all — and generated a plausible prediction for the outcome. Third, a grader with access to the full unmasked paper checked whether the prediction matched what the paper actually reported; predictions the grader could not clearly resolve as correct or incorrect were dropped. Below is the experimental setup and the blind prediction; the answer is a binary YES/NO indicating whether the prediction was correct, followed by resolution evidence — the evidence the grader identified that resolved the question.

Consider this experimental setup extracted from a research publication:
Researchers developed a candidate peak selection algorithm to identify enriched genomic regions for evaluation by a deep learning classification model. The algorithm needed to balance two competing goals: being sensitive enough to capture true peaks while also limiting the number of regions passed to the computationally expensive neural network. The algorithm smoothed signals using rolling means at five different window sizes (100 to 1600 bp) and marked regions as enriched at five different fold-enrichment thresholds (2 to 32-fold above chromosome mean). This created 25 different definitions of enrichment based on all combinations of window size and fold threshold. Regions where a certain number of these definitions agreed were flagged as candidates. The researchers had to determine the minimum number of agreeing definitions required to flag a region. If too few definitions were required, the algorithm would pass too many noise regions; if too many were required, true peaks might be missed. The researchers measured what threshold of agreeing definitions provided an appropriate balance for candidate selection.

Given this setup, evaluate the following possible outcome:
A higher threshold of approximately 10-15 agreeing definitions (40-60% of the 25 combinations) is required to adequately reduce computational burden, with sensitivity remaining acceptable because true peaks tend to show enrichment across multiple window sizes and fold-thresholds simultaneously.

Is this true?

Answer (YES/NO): NO